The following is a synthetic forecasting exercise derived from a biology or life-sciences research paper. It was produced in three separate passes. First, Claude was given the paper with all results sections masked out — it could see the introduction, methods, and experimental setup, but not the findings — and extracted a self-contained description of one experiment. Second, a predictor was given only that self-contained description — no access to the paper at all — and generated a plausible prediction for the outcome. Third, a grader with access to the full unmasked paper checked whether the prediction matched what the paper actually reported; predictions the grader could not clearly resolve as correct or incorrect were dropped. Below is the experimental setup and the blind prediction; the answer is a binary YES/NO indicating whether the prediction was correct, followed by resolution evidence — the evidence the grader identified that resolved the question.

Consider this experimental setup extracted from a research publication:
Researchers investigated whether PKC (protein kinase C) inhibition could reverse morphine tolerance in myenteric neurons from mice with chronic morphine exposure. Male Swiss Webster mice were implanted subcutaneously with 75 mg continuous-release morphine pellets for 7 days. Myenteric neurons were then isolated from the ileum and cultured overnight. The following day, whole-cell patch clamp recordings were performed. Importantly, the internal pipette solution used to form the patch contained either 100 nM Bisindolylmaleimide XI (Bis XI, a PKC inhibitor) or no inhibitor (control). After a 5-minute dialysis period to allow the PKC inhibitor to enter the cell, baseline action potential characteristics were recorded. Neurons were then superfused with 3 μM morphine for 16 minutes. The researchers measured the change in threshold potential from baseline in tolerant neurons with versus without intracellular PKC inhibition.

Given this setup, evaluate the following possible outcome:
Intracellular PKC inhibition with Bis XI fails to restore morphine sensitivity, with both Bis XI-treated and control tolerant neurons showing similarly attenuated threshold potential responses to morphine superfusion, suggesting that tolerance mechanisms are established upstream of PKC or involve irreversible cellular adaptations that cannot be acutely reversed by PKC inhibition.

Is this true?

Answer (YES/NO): NO